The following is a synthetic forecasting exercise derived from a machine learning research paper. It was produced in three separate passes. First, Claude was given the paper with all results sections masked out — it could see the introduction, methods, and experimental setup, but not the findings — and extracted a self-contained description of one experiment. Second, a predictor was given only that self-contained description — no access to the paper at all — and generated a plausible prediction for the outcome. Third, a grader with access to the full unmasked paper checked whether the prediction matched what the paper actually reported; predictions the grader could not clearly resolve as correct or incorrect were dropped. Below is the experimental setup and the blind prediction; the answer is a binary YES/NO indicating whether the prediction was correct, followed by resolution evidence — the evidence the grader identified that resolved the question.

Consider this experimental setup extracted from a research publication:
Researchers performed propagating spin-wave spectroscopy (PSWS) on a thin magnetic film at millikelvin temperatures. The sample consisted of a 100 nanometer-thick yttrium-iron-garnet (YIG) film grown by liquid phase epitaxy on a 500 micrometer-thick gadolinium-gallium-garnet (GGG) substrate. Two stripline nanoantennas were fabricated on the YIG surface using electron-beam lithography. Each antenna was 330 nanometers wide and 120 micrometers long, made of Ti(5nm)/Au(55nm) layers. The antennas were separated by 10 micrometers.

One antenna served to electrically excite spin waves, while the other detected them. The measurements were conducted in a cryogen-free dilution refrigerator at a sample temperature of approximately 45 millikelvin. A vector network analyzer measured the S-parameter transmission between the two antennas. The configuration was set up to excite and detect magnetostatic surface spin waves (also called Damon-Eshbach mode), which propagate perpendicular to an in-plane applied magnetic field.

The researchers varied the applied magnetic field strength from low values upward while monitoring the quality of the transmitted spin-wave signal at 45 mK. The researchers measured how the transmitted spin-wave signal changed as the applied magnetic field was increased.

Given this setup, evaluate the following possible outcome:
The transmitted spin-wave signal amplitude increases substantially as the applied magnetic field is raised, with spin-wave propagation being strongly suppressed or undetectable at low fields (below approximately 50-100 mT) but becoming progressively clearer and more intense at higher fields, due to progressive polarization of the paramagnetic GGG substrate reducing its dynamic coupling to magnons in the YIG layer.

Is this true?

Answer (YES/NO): NO